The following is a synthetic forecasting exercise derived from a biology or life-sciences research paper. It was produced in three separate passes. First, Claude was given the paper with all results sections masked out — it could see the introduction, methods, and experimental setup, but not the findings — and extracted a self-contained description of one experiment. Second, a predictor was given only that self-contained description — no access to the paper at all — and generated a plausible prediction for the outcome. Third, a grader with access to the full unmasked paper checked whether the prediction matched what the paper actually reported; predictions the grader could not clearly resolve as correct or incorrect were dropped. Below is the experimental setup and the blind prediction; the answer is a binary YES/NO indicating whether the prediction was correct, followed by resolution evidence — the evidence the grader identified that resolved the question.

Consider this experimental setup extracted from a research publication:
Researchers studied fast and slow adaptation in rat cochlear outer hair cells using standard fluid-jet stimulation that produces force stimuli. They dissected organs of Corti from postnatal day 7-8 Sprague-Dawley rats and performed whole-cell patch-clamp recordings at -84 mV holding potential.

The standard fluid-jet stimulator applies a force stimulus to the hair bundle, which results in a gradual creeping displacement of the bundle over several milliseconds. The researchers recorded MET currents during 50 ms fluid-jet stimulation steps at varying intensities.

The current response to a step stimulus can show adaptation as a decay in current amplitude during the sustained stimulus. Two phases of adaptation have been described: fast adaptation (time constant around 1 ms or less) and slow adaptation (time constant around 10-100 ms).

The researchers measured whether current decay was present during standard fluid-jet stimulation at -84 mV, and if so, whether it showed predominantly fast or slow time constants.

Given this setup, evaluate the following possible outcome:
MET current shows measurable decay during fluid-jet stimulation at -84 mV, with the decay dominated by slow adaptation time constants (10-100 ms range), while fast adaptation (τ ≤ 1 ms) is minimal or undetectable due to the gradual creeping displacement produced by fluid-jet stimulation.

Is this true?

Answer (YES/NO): YES